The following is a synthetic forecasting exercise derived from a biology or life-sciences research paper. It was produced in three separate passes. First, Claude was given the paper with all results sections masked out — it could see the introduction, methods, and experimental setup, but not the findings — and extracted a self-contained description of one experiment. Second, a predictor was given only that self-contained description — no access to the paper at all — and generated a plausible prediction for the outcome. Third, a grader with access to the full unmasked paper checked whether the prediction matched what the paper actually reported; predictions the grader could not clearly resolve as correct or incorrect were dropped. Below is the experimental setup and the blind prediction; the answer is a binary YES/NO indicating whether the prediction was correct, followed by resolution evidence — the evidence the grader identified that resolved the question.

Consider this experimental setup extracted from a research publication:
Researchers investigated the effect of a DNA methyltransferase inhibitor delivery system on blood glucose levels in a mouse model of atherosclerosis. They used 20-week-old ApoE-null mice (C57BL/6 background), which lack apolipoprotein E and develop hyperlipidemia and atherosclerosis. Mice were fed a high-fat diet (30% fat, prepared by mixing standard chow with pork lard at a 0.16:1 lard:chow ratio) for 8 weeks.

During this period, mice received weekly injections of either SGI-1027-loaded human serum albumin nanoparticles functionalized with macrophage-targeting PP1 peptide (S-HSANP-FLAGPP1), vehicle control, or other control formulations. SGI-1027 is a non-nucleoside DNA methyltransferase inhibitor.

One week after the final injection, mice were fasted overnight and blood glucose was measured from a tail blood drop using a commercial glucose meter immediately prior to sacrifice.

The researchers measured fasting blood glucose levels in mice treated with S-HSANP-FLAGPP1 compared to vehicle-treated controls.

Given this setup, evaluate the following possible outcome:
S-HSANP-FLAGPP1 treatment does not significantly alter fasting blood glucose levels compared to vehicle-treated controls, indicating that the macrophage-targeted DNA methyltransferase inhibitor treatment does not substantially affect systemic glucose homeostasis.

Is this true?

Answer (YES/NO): YES